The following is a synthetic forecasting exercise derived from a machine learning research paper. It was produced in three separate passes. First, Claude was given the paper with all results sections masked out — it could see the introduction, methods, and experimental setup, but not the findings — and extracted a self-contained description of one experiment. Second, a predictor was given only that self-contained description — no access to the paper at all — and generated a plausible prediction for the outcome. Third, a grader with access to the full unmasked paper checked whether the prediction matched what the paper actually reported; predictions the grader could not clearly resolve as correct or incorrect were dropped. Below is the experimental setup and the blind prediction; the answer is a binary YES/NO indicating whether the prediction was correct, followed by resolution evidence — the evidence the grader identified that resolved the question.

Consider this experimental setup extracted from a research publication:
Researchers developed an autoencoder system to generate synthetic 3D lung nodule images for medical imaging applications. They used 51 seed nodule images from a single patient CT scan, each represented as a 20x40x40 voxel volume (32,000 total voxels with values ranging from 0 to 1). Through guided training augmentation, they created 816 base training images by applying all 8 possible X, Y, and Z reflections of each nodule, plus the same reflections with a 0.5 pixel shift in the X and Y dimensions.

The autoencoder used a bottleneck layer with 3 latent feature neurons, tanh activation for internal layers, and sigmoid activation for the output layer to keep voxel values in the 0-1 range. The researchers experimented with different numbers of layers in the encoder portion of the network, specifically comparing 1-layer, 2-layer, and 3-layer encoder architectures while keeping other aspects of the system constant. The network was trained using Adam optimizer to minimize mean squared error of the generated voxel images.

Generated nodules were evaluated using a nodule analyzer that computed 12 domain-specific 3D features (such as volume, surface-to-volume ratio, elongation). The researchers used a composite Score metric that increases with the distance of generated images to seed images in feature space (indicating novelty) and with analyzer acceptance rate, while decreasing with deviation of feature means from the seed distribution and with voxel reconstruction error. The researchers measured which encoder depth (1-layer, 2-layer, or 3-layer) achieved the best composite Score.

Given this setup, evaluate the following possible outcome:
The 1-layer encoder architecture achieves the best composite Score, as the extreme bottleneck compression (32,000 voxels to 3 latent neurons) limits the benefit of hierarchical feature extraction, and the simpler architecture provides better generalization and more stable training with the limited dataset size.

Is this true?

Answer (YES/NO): NO